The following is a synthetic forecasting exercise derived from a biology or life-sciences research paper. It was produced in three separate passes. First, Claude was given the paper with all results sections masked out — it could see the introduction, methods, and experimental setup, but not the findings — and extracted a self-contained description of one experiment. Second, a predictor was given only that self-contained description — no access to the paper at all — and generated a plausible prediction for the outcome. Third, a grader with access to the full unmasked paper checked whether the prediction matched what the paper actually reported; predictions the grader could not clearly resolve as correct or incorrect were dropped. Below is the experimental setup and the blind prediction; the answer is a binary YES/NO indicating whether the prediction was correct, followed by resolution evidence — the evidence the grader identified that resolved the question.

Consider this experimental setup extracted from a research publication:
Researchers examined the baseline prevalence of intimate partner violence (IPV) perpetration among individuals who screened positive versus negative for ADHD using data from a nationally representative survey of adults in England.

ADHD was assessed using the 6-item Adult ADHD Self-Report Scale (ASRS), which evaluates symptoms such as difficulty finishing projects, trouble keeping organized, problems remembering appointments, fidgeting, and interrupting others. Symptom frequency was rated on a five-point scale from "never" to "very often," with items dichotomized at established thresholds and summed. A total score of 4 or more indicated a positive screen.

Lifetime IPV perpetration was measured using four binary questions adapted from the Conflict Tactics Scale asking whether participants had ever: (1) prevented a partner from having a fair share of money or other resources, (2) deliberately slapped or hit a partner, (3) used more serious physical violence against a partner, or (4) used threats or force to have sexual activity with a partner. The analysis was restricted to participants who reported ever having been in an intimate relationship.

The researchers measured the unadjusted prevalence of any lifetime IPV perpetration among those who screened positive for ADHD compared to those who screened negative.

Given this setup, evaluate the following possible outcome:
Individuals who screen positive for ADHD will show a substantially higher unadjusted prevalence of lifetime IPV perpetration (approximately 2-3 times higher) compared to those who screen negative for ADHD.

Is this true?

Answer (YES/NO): YES